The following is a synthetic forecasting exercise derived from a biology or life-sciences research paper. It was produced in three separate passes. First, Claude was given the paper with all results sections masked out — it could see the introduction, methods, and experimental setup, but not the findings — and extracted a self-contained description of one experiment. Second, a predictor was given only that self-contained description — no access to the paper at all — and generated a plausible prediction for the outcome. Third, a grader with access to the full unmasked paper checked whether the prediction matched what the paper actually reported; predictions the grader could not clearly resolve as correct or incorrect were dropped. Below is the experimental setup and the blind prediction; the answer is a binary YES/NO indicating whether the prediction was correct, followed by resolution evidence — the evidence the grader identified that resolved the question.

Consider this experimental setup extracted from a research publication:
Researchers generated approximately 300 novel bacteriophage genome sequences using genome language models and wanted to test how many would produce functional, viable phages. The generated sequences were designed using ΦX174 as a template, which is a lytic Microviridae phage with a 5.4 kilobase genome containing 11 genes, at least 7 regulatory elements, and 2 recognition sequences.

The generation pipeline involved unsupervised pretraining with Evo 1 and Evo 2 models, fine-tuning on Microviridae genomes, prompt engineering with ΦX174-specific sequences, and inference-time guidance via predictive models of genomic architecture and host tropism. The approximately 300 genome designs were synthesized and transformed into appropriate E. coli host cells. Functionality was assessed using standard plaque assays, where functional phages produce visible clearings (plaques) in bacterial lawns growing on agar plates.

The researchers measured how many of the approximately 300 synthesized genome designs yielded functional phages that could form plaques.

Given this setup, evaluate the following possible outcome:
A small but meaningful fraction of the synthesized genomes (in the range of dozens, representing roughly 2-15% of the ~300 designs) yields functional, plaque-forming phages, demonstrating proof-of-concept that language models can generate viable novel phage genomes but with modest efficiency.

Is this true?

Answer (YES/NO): NO